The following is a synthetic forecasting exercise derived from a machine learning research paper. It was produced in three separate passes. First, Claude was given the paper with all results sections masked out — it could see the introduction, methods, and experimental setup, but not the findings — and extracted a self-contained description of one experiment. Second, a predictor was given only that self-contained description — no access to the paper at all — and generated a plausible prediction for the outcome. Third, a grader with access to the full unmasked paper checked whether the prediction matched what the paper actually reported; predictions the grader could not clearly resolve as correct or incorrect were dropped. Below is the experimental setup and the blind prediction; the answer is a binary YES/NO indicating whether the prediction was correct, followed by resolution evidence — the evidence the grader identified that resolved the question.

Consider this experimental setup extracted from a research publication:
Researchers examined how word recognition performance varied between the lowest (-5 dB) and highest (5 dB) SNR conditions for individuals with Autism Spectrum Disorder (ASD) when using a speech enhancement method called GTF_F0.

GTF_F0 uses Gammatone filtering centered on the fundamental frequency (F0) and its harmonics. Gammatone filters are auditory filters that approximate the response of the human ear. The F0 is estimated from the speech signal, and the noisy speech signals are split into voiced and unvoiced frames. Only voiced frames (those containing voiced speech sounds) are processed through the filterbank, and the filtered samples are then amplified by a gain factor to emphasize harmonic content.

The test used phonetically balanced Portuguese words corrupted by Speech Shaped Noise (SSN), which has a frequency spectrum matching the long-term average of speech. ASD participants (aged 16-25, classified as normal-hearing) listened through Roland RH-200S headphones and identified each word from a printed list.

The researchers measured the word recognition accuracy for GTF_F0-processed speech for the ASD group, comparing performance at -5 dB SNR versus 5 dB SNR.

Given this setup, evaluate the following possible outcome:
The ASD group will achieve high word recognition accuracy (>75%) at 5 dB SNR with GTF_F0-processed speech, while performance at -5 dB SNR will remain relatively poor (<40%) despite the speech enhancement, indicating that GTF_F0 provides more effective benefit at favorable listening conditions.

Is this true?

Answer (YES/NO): NO